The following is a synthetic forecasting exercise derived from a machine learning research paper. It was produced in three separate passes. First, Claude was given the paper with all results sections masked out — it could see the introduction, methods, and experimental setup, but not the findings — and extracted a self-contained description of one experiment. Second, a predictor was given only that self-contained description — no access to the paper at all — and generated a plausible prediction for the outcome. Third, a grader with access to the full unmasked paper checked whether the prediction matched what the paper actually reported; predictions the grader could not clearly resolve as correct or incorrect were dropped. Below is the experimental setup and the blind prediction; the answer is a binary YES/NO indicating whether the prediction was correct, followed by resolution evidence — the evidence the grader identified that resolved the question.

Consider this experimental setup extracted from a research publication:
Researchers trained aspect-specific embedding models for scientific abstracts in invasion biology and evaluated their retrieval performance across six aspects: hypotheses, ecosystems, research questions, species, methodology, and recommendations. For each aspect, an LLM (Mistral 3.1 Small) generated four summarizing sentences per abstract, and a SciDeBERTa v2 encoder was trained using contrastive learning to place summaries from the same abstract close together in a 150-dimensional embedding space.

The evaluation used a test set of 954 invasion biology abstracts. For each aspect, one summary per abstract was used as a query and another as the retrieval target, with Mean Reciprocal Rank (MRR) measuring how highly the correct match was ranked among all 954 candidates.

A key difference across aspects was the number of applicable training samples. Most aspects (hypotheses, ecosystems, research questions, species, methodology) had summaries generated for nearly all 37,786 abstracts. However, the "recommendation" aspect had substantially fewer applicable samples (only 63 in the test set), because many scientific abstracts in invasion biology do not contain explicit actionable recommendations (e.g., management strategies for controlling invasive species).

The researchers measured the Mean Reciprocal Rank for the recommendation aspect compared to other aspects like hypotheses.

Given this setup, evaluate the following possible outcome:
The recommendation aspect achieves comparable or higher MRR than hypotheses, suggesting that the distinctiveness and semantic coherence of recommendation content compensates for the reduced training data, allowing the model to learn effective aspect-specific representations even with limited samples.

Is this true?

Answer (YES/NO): YES